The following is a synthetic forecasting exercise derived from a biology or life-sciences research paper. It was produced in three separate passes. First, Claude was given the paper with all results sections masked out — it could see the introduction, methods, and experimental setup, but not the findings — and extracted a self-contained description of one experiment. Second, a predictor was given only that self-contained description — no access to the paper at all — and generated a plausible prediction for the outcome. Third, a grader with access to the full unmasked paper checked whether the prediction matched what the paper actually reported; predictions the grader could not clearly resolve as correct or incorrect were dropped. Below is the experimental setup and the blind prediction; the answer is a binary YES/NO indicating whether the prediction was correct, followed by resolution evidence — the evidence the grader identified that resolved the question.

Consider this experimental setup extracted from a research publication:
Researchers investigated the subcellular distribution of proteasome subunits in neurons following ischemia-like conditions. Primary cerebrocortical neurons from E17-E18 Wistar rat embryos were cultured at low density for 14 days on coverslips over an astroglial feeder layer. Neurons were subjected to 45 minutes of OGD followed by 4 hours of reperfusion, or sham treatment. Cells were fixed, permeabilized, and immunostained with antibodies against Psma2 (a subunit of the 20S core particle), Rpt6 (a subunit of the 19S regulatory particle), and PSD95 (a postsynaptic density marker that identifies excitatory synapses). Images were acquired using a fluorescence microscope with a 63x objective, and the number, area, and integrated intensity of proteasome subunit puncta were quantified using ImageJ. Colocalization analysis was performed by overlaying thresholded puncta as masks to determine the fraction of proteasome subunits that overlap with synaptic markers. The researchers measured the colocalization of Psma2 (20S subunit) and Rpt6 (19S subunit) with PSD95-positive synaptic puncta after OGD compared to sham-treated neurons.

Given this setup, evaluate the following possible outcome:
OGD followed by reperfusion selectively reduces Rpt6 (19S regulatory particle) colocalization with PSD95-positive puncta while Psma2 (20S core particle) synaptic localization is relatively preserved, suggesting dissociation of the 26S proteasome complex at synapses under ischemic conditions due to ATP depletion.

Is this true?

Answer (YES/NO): YES